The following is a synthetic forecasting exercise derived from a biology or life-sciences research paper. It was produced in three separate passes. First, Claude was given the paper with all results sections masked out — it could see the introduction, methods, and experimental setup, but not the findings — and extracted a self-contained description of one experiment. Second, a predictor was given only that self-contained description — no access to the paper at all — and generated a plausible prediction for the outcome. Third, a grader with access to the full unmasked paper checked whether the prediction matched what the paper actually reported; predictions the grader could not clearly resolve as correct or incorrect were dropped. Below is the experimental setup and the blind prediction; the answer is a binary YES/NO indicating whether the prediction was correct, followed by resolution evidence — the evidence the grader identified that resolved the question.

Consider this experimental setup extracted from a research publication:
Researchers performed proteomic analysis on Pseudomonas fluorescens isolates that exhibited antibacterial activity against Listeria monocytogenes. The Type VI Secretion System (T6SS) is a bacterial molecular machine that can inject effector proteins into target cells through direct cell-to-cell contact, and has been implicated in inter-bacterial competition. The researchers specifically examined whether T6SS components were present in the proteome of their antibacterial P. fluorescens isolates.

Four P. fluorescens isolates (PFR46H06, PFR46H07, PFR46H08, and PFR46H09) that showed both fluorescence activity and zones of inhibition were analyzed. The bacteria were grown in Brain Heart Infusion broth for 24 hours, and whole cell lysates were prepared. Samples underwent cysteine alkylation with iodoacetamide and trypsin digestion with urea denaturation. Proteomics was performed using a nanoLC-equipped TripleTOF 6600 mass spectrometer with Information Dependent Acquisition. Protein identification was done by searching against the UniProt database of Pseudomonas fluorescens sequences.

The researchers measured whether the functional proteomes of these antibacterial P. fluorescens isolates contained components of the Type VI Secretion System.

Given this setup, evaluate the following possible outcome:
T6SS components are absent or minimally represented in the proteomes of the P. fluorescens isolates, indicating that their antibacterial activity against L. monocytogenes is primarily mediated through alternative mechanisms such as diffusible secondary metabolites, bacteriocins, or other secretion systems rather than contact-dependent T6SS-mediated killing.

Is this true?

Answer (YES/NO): NO